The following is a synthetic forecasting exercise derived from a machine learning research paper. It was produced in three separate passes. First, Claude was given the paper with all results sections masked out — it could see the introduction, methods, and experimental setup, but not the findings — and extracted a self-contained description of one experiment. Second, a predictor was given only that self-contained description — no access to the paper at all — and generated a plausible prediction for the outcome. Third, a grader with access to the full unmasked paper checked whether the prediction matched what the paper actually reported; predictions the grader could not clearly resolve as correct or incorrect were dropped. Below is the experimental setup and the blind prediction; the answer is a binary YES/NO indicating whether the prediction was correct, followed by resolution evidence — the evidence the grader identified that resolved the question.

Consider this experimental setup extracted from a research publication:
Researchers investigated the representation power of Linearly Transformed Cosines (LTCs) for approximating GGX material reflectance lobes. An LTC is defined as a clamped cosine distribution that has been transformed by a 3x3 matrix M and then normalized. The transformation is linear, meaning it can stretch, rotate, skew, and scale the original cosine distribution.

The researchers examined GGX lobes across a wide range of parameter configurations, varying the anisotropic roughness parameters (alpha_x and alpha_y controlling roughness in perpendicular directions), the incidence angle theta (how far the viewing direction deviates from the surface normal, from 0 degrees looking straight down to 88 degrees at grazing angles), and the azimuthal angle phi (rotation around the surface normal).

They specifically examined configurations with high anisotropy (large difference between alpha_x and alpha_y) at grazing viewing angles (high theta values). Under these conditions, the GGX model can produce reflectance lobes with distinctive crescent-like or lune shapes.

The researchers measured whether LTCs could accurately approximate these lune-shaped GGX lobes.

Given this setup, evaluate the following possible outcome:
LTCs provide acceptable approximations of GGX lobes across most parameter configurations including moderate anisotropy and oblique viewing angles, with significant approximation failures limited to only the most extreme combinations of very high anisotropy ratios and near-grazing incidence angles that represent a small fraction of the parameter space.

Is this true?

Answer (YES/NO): YES